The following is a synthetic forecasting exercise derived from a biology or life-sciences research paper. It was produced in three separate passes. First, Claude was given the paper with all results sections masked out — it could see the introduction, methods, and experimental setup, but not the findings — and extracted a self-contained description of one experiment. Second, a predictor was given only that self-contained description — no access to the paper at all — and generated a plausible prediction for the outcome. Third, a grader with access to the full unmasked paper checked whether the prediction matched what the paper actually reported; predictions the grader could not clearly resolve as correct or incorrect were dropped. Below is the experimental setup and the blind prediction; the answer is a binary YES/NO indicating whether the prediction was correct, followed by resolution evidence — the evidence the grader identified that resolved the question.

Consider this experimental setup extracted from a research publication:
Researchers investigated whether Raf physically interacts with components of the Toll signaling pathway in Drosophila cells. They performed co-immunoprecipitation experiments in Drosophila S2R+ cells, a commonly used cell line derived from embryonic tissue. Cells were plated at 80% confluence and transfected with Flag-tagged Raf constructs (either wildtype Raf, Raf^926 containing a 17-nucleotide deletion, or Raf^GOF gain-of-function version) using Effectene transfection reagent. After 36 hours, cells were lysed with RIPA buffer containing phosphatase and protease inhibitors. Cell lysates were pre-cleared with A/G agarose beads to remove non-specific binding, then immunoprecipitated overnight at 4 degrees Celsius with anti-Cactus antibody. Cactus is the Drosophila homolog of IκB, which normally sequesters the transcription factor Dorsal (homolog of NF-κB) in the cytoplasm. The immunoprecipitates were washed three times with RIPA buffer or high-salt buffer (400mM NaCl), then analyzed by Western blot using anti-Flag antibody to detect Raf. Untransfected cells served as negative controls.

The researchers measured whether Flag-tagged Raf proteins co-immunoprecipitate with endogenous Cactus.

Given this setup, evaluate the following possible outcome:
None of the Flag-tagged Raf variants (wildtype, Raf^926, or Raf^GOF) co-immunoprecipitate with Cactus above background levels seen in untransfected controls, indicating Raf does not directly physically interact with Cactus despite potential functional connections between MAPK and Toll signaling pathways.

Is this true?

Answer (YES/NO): NO